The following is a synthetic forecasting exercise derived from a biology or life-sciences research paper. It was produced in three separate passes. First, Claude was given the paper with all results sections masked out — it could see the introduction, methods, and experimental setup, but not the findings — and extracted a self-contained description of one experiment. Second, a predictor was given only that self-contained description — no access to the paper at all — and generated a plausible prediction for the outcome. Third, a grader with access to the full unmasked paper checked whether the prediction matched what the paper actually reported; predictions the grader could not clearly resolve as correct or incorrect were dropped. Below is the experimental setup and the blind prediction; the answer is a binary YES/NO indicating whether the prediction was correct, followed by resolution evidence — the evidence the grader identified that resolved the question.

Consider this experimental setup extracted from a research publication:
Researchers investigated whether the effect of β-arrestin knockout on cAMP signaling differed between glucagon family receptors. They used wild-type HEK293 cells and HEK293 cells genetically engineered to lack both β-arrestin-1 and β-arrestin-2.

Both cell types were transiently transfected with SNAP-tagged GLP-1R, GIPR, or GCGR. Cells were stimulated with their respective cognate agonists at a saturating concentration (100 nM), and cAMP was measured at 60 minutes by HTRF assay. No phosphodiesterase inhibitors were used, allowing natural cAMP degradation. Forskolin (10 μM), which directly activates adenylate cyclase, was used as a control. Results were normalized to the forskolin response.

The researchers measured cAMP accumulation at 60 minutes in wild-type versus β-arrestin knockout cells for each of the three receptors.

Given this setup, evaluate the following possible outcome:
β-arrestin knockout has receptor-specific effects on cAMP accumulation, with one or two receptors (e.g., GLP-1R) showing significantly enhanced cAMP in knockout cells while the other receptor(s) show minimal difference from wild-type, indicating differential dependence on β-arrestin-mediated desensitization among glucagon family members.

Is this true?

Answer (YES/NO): NO